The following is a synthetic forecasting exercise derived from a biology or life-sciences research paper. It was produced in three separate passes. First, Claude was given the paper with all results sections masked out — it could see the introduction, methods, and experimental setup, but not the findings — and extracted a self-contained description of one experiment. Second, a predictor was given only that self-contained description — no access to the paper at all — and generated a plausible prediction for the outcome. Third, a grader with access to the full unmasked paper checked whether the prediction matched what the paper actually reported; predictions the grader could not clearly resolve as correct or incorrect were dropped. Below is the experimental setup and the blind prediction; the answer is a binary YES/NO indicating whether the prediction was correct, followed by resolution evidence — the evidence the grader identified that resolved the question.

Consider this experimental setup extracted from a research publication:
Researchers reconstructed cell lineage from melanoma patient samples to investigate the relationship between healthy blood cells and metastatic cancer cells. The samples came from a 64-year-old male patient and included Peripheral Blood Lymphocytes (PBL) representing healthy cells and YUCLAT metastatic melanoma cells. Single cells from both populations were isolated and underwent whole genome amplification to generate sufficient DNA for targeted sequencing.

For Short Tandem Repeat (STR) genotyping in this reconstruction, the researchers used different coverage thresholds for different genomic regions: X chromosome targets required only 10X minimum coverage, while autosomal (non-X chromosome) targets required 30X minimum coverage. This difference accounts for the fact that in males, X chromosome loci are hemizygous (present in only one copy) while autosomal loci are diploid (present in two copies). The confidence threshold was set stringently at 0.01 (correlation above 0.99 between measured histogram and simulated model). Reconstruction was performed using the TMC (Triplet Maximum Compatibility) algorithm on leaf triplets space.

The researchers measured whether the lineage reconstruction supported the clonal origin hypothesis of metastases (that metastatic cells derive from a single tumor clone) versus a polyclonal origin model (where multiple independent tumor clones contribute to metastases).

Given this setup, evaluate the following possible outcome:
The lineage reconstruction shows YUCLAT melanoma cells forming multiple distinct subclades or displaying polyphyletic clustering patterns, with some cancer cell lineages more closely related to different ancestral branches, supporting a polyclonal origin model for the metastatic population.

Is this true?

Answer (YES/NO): NO